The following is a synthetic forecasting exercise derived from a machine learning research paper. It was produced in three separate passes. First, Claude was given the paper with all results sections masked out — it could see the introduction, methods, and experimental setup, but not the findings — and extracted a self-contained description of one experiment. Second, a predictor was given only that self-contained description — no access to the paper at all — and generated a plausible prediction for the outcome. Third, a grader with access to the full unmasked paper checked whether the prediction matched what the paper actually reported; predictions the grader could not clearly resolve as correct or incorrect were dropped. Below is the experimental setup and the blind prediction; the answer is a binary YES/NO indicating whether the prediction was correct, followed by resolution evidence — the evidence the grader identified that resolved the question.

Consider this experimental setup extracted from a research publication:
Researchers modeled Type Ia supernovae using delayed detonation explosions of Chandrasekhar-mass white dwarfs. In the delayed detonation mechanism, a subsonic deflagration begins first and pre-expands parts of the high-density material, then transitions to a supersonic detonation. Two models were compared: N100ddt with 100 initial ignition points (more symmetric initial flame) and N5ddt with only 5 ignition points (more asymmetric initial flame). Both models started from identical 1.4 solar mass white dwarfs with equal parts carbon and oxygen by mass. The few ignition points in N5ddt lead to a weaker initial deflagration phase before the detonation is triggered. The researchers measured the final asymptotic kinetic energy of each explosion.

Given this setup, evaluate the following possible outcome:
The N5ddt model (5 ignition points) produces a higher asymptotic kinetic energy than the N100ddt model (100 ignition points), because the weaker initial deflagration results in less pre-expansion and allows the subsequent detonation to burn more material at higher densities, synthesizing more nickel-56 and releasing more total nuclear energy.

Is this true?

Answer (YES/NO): YES